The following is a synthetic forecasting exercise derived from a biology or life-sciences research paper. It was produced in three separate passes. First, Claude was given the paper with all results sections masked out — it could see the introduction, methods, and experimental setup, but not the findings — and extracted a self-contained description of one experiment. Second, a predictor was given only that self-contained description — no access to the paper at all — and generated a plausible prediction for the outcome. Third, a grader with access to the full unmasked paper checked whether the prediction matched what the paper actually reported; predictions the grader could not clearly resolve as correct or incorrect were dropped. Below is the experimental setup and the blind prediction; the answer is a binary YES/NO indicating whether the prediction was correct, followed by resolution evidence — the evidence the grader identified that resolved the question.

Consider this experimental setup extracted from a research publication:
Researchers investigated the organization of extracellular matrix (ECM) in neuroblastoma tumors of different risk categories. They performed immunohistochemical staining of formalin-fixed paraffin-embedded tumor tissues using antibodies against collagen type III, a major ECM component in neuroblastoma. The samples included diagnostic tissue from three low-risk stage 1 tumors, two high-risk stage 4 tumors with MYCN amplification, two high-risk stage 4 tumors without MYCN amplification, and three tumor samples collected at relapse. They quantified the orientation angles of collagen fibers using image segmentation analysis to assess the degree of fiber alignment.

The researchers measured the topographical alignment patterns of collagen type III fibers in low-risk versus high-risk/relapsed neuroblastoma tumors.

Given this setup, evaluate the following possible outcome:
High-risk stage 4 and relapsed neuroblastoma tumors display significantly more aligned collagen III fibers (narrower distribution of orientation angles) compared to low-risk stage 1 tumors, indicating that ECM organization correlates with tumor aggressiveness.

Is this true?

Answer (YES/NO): YES